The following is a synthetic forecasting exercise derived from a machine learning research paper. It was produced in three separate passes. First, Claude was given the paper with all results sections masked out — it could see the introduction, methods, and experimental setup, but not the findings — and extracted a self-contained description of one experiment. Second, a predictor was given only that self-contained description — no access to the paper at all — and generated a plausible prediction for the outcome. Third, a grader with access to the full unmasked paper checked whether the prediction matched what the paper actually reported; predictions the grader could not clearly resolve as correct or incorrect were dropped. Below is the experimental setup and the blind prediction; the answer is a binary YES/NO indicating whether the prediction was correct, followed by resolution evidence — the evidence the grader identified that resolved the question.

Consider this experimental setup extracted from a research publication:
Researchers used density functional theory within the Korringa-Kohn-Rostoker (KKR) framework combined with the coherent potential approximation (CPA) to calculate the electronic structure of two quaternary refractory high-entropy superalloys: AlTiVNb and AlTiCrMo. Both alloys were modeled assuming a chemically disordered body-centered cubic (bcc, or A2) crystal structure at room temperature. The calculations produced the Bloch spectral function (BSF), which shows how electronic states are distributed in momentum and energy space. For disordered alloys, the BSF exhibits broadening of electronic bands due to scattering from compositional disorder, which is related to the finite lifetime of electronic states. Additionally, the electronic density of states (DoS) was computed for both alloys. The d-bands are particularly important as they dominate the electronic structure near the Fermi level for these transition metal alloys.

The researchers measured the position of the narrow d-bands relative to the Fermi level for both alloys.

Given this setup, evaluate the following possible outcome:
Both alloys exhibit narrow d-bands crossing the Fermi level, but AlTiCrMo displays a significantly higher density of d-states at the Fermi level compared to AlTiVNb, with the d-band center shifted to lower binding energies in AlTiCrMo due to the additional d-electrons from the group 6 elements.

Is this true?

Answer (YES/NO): NO